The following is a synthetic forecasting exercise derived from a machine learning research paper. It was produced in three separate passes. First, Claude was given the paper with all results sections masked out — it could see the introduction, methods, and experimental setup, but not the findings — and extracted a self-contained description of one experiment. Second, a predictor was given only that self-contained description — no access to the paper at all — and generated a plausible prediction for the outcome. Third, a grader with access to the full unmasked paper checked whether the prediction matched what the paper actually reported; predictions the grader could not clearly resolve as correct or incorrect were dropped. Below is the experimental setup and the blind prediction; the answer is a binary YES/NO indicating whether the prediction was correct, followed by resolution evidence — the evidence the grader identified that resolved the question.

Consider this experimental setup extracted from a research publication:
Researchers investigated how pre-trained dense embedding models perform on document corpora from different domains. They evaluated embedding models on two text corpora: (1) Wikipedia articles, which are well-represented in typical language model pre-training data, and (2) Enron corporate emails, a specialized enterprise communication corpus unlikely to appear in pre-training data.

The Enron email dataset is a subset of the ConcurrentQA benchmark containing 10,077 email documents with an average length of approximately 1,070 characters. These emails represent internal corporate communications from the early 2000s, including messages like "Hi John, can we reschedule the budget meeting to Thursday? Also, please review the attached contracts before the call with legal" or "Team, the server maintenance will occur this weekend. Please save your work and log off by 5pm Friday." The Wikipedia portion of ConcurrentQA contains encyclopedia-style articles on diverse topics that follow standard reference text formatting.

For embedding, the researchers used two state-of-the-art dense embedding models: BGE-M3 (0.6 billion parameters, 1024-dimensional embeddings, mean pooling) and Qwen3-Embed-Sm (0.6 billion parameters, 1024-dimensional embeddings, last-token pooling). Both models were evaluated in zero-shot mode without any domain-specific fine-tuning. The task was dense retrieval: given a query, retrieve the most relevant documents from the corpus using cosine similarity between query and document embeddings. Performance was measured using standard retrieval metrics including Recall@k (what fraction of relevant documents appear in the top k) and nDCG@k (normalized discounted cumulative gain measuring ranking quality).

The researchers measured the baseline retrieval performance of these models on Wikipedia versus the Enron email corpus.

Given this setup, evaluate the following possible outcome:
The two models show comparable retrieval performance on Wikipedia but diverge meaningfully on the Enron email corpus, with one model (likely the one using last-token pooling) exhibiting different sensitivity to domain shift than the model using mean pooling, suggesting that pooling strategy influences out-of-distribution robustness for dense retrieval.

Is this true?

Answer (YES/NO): NO